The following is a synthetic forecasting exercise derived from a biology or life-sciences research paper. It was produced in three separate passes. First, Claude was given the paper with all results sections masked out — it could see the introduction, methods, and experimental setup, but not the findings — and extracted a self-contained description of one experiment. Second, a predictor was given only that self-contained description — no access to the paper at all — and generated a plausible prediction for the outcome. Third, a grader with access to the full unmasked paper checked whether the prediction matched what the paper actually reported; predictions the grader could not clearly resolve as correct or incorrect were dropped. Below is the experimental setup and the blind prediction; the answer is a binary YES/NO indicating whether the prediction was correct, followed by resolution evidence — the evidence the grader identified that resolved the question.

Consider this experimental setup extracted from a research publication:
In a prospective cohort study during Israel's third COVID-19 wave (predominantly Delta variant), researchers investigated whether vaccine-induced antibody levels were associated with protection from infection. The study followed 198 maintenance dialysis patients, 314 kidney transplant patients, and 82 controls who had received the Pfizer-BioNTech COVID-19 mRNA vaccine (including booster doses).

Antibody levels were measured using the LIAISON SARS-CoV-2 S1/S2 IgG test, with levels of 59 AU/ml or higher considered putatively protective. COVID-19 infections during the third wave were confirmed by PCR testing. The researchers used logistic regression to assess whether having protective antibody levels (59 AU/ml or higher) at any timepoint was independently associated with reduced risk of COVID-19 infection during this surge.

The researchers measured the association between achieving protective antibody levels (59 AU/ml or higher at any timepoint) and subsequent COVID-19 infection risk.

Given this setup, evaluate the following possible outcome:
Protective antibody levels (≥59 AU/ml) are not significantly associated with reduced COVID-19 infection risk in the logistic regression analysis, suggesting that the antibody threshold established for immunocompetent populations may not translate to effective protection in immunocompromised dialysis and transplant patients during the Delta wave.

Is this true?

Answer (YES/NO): NO